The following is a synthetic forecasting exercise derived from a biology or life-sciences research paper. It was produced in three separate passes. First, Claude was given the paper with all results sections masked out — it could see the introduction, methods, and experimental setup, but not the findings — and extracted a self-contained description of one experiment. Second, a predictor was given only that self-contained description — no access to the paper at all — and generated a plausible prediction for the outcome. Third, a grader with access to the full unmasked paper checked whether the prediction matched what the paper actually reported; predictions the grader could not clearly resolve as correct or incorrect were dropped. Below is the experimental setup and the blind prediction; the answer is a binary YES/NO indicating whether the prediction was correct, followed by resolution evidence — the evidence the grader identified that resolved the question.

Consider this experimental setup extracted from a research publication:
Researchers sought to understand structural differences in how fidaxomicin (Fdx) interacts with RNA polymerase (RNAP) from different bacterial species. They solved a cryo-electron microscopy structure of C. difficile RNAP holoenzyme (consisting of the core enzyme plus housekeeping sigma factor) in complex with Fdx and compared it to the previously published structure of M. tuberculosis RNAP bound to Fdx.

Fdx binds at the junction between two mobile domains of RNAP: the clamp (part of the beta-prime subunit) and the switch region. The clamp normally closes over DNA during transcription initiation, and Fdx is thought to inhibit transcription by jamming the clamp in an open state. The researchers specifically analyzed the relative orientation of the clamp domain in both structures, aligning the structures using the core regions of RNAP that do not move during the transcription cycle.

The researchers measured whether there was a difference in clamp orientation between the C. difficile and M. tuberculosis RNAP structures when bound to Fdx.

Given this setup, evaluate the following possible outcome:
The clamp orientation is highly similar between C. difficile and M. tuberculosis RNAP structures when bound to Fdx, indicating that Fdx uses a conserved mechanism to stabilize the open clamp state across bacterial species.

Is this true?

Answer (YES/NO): NO